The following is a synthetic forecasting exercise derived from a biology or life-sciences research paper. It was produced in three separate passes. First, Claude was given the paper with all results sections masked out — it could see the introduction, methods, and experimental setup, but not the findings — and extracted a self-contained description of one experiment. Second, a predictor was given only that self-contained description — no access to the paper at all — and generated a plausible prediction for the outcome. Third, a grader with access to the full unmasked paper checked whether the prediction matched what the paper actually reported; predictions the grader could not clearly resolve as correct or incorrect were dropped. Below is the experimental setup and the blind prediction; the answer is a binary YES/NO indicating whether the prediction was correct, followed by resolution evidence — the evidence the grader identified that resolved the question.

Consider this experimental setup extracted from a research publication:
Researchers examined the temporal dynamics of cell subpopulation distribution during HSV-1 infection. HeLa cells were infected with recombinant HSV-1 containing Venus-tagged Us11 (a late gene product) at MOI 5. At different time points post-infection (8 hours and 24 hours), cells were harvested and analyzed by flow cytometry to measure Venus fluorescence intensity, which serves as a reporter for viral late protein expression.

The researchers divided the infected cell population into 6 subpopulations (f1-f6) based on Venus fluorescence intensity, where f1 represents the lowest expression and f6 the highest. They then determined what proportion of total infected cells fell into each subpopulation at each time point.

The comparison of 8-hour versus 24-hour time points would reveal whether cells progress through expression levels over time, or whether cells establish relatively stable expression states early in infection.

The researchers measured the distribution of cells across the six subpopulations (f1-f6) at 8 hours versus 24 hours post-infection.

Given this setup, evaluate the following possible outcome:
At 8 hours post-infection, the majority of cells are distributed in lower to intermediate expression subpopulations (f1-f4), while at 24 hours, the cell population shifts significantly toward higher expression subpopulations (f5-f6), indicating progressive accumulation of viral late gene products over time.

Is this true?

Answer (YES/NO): NO